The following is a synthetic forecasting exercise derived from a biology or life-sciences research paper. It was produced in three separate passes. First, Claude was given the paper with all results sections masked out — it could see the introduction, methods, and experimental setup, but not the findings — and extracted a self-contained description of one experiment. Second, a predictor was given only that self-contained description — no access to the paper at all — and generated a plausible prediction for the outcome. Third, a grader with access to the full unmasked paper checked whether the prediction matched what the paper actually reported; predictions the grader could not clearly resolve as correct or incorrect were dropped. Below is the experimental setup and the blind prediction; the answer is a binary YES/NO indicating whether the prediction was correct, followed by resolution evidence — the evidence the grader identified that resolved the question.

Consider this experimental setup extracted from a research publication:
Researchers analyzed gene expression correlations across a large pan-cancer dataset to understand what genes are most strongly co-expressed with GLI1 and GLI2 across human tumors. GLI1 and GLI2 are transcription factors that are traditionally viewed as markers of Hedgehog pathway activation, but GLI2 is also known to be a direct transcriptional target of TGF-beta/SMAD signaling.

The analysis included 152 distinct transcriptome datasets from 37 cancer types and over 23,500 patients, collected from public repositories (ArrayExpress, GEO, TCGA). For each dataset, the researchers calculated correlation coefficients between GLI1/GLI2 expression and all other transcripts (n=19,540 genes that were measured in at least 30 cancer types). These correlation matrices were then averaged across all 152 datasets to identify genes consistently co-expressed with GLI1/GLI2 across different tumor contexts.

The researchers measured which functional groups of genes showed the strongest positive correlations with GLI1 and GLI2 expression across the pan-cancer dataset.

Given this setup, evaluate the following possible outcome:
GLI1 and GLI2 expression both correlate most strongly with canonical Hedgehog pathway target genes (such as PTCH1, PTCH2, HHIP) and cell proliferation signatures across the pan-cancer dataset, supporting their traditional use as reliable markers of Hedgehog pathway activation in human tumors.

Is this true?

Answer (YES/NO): NO